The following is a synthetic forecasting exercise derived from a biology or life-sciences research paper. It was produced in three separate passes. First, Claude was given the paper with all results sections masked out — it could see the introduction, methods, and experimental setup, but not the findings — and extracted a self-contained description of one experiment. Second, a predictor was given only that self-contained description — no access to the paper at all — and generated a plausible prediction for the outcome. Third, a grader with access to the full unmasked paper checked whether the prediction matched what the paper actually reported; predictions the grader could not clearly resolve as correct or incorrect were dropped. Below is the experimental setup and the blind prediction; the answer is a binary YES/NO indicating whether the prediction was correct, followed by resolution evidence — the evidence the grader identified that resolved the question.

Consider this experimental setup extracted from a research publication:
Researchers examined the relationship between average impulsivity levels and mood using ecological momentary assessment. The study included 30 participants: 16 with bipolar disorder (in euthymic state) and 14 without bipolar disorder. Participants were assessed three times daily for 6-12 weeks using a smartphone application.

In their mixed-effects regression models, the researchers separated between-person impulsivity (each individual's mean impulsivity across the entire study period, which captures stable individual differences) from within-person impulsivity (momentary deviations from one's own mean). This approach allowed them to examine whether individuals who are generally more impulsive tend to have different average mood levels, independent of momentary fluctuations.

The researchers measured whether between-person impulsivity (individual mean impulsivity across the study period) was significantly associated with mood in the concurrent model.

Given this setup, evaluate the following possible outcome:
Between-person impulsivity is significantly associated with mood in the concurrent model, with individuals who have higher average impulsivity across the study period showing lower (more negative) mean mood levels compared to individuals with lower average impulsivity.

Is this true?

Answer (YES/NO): YES